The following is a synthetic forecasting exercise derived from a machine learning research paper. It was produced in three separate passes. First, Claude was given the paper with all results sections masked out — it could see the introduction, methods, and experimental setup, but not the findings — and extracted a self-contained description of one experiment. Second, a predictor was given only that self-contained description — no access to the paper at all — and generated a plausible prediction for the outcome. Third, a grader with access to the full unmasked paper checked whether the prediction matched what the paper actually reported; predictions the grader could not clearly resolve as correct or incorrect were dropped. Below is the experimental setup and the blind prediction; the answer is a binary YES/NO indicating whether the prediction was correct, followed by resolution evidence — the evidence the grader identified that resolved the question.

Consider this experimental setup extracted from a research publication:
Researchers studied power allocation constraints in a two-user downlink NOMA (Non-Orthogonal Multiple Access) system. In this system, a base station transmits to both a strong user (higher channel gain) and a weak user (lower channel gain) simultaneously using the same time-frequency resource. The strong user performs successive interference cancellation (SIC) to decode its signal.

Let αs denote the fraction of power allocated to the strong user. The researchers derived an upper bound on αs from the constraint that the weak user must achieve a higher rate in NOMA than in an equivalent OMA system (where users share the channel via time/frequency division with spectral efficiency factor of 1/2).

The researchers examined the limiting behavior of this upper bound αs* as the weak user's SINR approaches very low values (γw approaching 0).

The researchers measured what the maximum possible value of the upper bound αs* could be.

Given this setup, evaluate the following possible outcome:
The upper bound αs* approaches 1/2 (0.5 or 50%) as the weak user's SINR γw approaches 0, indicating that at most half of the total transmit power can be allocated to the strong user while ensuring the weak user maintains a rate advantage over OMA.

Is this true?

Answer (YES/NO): YES